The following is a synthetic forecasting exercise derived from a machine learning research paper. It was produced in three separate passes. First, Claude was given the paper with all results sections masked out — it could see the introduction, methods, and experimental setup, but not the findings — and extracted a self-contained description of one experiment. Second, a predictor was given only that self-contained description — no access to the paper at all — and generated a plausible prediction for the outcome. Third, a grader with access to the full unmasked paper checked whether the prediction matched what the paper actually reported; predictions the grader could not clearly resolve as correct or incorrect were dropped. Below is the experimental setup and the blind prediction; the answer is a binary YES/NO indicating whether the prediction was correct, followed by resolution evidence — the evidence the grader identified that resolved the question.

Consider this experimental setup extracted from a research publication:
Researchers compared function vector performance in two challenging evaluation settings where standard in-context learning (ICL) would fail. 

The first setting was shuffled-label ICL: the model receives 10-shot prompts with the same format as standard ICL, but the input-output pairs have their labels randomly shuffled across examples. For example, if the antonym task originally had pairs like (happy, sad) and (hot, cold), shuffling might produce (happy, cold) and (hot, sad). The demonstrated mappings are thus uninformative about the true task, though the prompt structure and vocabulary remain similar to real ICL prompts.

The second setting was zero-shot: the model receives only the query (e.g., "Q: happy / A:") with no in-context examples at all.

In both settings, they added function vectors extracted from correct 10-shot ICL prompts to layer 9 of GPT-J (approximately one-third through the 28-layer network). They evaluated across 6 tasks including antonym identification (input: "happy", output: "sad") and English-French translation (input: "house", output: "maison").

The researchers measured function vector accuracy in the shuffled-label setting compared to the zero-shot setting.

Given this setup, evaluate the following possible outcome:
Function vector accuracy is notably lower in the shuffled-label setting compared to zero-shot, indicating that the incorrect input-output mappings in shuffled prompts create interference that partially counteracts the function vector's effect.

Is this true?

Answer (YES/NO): NO